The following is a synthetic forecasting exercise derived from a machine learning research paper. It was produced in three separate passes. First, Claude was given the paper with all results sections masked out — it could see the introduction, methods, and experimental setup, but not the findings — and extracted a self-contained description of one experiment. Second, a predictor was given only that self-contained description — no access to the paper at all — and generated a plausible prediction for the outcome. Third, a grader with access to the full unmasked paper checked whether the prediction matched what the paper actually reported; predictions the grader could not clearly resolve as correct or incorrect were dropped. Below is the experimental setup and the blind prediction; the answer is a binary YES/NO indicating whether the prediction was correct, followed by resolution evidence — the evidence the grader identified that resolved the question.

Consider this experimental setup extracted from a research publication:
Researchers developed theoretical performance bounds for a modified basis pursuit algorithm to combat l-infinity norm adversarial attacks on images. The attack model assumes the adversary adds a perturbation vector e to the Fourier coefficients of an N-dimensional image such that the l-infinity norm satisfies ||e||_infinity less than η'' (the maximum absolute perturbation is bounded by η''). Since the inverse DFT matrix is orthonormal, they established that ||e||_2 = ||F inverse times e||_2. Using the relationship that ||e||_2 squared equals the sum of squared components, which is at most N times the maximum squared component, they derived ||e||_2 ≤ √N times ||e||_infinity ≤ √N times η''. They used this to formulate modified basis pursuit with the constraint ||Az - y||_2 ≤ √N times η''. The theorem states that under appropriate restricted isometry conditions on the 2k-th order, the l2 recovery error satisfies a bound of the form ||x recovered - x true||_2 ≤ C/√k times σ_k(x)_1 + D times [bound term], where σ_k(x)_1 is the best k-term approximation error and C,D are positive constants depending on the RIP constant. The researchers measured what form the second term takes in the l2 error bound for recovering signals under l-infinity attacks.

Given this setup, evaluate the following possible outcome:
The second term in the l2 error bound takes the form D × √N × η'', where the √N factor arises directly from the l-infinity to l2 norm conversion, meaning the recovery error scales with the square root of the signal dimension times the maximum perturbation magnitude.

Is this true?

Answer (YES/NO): YES